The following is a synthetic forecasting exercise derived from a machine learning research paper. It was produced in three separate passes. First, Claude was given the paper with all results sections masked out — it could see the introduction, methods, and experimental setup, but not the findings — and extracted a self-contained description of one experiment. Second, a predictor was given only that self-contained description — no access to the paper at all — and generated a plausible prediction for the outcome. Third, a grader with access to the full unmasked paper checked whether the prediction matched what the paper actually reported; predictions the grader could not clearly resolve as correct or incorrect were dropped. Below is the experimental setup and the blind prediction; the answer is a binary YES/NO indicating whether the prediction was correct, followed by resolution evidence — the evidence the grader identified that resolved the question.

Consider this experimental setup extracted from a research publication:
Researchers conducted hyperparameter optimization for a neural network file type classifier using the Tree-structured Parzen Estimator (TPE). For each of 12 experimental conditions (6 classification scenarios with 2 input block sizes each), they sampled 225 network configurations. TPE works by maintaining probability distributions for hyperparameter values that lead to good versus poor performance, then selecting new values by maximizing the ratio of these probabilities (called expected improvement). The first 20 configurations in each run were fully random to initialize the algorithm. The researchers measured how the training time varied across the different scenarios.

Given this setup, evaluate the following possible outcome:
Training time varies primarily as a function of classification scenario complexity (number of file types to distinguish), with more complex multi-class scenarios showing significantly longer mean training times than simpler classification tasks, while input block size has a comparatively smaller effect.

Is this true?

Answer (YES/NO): YES